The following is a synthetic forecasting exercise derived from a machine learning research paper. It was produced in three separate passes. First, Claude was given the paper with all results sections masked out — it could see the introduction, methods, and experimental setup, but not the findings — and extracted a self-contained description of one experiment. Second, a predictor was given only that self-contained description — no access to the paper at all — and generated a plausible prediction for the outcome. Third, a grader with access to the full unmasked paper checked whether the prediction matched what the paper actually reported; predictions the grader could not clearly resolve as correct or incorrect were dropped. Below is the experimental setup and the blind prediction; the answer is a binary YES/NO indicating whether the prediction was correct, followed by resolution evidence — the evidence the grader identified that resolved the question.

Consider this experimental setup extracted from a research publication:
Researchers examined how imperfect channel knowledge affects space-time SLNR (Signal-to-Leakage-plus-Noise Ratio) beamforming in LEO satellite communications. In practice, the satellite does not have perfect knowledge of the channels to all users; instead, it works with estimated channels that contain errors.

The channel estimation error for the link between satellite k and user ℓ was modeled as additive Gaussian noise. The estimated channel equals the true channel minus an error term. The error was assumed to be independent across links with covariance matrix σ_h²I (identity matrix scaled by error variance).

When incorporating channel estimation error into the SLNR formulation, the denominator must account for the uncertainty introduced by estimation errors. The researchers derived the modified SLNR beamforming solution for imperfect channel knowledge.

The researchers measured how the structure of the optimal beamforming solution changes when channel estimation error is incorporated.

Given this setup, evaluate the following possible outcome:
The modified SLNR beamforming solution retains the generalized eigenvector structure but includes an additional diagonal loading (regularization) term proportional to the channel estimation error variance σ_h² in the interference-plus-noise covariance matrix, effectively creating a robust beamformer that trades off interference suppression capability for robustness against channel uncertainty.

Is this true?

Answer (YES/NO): YES